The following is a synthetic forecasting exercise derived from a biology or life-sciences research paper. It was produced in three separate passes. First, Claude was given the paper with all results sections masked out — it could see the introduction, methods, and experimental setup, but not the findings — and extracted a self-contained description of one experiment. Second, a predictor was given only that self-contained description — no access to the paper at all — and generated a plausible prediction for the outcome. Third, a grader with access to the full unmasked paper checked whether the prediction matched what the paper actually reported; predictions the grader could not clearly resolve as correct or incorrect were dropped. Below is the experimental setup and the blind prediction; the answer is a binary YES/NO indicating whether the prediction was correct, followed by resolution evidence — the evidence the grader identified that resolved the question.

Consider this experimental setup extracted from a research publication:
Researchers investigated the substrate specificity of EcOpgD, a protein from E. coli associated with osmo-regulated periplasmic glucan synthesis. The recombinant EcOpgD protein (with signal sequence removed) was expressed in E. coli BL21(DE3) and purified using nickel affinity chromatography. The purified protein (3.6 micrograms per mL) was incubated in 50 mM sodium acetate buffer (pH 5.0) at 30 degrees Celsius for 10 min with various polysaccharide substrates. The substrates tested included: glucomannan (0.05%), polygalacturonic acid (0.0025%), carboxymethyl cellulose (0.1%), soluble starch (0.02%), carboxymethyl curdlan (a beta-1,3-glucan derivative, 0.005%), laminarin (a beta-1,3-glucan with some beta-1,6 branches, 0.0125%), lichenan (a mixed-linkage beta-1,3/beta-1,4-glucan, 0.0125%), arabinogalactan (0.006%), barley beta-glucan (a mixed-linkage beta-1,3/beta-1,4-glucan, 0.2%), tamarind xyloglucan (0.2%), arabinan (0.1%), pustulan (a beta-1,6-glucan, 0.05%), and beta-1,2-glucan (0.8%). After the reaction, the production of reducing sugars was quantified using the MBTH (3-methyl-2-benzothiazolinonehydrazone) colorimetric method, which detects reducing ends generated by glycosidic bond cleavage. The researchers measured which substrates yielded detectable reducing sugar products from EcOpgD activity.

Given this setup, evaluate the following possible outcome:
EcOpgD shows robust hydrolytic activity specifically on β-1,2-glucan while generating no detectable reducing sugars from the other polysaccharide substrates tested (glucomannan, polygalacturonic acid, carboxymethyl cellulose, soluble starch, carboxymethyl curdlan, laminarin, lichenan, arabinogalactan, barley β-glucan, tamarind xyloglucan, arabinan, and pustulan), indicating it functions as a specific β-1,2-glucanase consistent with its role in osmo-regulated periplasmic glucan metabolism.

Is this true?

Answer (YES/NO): YES